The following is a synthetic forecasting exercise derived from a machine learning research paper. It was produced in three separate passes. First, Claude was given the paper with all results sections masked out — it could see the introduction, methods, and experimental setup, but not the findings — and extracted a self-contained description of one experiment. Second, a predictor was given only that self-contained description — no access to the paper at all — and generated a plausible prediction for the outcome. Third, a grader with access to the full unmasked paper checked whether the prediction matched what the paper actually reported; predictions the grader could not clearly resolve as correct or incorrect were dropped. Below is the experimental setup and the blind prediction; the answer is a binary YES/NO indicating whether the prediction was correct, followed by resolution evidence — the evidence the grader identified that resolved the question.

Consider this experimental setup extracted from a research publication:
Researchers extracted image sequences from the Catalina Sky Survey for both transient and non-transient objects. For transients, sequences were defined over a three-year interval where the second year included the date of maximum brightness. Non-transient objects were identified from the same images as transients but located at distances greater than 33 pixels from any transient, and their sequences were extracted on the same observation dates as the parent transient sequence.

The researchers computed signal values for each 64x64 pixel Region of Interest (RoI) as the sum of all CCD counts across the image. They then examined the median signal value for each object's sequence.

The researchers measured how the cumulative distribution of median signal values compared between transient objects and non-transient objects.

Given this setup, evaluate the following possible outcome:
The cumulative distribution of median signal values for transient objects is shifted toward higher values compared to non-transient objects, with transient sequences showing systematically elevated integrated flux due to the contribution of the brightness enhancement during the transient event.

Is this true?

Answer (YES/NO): NO